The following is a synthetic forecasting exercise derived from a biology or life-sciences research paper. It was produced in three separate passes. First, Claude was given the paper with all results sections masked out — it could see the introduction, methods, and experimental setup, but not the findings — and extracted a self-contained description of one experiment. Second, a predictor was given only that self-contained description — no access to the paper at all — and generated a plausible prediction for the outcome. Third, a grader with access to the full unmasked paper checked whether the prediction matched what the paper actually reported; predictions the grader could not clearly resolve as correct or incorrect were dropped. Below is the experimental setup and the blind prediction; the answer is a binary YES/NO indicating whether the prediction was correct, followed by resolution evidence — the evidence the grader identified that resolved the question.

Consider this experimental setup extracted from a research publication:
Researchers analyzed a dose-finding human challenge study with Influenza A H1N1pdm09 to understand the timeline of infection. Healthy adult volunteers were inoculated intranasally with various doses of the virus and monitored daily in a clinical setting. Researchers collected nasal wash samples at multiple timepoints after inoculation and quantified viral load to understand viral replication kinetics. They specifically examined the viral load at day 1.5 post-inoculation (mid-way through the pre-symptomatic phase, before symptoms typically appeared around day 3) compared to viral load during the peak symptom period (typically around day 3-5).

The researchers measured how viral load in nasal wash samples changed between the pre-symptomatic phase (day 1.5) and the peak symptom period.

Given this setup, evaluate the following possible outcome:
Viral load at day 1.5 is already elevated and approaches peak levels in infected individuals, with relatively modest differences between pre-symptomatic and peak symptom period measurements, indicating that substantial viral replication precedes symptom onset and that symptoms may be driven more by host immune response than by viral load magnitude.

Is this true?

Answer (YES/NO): NO